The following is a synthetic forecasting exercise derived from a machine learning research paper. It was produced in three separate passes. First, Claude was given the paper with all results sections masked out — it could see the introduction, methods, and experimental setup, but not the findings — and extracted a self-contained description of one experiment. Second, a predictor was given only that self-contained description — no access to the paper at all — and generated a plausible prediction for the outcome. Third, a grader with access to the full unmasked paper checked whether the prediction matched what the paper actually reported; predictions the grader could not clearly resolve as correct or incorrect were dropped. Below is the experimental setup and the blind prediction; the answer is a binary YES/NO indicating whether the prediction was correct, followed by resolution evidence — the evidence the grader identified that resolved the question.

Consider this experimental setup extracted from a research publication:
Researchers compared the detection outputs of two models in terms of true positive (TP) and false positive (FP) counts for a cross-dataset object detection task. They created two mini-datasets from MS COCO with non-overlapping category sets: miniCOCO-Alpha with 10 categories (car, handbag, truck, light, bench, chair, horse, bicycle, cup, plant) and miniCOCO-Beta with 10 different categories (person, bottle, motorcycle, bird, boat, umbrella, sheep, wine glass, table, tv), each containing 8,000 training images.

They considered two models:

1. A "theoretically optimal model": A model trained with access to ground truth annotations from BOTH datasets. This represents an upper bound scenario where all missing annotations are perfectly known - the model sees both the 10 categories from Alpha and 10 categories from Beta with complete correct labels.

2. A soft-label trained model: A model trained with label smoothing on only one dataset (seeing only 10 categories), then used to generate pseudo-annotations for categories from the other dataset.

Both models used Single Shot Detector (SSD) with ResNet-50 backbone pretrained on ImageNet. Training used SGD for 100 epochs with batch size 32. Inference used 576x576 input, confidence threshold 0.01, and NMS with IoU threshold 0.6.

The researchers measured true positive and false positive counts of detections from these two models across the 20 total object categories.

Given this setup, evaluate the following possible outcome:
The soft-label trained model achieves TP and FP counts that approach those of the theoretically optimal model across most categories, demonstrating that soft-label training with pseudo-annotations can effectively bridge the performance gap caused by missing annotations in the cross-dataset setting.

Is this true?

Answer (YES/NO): NO